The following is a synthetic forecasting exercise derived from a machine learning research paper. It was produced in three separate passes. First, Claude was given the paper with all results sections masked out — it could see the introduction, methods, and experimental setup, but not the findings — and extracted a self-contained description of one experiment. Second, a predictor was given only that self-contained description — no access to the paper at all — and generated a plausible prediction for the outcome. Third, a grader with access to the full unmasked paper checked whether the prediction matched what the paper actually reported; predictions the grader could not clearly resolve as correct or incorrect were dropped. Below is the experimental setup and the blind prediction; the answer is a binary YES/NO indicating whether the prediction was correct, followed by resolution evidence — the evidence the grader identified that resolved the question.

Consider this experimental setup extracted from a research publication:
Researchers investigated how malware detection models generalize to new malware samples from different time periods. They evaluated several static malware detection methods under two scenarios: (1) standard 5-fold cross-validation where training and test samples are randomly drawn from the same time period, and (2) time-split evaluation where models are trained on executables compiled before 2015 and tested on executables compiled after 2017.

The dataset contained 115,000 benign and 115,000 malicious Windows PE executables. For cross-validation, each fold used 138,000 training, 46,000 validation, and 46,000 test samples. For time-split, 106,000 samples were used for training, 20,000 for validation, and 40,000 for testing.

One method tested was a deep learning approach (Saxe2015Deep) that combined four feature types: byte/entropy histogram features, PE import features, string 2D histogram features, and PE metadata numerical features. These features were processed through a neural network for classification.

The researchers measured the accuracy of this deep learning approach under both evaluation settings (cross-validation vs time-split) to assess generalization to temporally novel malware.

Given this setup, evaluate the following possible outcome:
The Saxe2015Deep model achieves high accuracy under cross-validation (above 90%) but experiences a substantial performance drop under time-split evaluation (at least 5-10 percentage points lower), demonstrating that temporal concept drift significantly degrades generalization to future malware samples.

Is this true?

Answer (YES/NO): YES